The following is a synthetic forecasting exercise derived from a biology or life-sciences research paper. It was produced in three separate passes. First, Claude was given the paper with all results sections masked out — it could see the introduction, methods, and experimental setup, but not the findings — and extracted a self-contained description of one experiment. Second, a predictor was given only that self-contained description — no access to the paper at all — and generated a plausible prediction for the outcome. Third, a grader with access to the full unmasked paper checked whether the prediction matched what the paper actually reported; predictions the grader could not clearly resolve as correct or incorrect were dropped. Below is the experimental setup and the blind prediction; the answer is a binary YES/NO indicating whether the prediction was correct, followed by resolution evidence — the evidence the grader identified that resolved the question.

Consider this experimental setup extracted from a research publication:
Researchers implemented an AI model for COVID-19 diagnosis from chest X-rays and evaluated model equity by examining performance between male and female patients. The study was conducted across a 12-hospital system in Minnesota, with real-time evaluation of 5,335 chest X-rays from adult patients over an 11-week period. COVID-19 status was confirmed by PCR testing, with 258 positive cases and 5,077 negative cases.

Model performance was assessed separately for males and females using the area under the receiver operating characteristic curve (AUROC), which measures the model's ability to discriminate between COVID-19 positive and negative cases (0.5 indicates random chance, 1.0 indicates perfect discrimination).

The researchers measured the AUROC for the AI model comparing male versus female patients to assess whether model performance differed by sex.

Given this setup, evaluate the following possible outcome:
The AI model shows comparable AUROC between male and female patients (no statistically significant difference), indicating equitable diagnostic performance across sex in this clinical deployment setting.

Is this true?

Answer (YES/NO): NO